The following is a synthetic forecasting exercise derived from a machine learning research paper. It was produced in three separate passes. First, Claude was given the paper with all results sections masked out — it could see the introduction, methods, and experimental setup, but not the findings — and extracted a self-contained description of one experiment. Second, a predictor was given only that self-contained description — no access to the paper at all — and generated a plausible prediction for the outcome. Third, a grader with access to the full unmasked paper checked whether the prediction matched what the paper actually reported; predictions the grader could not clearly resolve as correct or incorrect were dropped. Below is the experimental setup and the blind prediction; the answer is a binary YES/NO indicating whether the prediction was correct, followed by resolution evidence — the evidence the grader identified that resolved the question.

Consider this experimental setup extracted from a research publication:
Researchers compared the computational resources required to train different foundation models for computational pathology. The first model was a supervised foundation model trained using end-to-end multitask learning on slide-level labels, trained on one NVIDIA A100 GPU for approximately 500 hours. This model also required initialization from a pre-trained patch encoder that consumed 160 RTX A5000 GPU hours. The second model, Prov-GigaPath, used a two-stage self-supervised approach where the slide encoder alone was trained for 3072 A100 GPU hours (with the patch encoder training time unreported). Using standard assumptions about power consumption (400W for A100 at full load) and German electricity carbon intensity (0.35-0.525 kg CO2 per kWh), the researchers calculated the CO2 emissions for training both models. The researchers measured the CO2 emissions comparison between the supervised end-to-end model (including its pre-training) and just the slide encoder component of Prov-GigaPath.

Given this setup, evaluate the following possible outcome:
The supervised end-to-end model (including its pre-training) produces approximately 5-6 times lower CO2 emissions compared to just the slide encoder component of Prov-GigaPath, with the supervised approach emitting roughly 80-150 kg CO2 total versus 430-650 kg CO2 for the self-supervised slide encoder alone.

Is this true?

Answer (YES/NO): NO